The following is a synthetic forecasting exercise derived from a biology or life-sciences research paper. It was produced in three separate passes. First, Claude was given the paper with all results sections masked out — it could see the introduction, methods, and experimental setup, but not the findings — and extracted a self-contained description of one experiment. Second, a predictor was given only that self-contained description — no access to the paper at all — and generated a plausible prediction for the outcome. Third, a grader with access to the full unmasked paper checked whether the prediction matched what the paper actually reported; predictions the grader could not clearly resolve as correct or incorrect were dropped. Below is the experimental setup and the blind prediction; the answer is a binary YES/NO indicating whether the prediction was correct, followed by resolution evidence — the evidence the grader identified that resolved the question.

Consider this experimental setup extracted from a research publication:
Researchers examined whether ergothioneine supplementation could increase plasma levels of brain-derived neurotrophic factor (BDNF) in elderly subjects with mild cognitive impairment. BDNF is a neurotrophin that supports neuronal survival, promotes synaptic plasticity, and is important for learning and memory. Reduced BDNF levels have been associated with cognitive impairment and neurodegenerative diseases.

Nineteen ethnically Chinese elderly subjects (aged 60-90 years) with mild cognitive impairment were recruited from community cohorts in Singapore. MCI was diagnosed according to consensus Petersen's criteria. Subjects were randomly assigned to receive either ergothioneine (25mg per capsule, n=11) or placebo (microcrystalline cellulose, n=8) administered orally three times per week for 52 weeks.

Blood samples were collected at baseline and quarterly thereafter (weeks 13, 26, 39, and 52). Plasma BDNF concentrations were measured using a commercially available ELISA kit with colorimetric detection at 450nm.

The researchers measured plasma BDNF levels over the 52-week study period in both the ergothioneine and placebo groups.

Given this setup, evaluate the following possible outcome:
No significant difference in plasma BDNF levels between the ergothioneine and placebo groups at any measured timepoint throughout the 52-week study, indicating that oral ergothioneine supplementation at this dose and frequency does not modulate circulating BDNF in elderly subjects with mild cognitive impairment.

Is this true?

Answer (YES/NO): YES